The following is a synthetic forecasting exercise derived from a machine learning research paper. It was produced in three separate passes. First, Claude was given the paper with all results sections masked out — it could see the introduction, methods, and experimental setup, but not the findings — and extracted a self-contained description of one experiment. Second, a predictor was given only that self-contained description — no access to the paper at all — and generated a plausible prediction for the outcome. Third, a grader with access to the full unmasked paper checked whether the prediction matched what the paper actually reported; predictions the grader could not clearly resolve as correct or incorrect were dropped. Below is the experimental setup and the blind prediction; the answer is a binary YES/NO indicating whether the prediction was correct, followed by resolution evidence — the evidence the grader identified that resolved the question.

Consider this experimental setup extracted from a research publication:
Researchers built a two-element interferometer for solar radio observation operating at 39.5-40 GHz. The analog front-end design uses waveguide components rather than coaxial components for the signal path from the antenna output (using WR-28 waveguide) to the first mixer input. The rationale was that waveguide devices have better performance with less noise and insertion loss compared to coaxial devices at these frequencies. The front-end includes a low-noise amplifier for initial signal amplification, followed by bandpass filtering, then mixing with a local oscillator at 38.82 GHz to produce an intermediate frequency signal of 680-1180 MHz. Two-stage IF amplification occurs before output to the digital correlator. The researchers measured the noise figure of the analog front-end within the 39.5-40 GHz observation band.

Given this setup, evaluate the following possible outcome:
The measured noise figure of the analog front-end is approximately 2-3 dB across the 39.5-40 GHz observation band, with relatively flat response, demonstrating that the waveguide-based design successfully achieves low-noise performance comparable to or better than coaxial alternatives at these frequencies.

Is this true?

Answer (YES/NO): YES